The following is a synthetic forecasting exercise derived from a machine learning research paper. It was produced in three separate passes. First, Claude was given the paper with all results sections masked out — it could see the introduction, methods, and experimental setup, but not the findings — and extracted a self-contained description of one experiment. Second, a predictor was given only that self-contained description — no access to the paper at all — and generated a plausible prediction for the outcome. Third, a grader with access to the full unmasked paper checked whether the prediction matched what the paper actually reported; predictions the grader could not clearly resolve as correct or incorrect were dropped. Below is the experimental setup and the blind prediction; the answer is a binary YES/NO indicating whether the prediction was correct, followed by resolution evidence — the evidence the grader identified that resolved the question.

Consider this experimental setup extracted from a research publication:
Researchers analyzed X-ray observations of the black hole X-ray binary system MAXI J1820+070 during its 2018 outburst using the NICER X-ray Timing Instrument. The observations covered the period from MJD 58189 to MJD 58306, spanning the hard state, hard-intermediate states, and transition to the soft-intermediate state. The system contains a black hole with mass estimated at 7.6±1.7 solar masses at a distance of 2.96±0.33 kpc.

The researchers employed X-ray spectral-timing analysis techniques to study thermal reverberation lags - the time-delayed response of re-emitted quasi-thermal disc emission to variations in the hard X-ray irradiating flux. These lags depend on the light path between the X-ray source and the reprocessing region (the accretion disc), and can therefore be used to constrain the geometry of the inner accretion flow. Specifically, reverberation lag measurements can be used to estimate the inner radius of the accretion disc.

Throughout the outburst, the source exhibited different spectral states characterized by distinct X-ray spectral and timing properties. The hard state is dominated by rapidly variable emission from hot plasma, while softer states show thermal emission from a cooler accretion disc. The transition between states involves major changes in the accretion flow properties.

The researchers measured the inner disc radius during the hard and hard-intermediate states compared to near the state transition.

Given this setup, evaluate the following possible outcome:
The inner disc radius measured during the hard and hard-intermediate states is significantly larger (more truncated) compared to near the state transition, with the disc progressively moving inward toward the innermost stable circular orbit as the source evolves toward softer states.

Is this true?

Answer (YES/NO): YES